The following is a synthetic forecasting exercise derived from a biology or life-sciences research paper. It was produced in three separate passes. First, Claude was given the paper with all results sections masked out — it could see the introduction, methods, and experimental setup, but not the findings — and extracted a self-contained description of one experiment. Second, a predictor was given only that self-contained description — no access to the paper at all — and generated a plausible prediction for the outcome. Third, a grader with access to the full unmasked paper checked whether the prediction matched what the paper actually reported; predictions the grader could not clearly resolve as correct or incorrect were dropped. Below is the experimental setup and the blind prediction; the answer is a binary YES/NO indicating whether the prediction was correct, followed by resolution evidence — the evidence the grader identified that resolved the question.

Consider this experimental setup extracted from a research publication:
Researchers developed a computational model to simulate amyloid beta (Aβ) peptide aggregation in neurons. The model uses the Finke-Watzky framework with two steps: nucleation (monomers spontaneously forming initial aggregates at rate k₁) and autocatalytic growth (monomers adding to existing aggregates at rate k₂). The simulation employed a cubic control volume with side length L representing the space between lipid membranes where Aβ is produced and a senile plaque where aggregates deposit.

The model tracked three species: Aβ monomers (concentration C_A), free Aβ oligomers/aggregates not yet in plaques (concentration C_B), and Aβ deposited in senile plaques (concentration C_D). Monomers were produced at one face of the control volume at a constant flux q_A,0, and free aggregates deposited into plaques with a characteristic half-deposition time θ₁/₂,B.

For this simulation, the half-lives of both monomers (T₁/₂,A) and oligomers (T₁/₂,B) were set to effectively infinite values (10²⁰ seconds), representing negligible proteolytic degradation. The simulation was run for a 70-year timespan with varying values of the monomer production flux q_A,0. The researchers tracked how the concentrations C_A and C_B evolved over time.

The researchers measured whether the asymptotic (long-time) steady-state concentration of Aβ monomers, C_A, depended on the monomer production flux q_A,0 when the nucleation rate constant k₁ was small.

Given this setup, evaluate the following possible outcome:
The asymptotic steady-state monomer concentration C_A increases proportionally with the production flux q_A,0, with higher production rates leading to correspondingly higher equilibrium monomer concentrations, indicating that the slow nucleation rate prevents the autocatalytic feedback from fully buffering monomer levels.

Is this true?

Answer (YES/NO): NO